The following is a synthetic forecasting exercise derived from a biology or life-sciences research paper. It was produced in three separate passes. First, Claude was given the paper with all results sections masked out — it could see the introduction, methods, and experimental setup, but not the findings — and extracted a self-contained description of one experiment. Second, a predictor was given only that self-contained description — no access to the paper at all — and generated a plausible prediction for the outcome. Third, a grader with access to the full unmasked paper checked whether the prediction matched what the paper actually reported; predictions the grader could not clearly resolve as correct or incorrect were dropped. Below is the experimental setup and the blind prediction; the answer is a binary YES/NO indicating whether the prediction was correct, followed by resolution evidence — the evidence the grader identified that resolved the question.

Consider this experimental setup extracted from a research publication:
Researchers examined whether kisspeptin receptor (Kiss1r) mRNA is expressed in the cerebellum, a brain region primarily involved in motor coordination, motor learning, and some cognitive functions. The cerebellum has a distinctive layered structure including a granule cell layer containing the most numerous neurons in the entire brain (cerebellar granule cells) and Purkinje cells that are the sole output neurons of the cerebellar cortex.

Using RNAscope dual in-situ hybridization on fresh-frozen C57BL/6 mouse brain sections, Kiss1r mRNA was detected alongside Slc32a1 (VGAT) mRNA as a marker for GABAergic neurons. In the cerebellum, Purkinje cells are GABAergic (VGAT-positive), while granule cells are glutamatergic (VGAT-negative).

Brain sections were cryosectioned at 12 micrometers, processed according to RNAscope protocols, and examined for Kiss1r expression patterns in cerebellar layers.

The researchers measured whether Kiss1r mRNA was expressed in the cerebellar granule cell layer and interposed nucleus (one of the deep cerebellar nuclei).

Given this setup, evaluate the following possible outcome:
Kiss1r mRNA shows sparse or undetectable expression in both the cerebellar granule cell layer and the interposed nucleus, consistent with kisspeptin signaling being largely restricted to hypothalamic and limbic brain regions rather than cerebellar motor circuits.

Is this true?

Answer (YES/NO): NO